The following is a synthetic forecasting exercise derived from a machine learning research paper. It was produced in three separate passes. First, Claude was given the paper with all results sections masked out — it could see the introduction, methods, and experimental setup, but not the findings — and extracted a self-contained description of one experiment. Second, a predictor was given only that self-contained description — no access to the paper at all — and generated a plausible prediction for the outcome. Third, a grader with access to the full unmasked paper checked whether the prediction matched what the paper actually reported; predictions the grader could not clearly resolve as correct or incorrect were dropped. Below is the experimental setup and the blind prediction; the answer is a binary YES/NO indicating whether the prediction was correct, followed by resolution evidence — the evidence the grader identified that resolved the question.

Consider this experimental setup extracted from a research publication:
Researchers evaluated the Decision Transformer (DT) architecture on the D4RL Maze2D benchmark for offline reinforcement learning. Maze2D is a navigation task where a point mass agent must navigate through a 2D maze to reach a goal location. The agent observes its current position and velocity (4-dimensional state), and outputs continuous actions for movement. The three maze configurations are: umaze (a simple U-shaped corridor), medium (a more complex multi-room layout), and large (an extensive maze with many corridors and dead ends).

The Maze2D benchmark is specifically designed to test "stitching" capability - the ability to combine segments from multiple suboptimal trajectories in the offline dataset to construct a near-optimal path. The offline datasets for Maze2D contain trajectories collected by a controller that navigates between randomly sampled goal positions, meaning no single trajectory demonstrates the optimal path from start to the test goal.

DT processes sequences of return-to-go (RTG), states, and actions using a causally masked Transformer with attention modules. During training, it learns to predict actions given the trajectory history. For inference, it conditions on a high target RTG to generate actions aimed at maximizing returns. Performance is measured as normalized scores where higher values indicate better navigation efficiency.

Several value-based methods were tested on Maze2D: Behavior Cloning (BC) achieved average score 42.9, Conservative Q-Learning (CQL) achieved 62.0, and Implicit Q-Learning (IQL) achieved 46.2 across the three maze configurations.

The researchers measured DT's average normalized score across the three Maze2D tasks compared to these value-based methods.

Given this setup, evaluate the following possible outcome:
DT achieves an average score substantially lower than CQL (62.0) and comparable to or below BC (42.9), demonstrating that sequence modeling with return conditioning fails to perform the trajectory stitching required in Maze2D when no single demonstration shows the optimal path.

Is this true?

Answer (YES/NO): YES